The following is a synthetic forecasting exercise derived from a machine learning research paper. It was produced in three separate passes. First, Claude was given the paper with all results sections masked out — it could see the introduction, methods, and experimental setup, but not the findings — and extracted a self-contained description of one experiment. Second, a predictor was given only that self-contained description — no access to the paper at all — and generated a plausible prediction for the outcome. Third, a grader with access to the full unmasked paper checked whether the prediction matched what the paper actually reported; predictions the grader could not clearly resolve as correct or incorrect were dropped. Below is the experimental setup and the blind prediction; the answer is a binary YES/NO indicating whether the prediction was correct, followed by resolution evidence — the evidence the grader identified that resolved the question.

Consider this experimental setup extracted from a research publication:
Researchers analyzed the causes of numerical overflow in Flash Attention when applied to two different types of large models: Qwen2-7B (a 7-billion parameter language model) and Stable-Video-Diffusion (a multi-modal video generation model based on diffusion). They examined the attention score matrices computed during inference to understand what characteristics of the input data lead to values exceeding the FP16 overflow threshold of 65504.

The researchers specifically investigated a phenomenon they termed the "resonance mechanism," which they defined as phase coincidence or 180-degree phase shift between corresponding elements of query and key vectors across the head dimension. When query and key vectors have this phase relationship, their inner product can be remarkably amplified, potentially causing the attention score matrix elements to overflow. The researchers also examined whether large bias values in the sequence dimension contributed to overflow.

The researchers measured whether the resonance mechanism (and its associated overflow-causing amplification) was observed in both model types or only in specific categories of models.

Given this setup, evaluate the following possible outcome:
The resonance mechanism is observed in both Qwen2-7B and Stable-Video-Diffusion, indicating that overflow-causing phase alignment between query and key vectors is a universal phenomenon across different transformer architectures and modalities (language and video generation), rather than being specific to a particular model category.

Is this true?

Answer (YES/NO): YES